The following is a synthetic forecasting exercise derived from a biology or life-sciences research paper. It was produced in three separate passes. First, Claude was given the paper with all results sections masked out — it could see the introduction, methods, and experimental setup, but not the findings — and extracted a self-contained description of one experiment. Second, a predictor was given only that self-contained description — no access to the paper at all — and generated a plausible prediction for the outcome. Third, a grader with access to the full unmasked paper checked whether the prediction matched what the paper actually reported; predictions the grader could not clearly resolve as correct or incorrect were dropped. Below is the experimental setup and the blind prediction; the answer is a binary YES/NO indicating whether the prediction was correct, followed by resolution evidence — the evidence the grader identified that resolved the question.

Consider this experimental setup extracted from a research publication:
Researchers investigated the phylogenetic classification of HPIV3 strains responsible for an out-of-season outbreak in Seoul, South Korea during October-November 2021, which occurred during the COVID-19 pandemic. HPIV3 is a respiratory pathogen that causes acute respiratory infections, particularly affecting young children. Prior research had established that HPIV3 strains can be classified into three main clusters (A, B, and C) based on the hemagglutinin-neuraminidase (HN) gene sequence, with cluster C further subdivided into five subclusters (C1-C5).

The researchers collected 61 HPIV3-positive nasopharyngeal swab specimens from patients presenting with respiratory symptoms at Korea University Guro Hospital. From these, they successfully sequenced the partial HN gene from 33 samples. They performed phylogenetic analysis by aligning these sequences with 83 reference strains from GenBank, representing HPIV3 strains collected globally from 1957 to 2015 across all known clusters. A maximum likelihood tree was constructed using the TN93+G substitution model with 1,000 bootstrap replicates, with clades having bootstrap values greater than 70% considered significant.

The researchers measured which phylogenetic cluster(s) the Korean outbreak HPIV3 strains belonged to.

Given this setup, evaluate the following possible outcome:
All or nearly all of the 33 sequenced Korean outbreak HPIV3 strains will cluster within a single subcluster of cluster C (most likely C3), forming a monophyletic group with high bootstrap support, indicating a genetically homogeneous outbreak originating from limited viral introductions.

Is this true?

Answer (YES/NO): YES